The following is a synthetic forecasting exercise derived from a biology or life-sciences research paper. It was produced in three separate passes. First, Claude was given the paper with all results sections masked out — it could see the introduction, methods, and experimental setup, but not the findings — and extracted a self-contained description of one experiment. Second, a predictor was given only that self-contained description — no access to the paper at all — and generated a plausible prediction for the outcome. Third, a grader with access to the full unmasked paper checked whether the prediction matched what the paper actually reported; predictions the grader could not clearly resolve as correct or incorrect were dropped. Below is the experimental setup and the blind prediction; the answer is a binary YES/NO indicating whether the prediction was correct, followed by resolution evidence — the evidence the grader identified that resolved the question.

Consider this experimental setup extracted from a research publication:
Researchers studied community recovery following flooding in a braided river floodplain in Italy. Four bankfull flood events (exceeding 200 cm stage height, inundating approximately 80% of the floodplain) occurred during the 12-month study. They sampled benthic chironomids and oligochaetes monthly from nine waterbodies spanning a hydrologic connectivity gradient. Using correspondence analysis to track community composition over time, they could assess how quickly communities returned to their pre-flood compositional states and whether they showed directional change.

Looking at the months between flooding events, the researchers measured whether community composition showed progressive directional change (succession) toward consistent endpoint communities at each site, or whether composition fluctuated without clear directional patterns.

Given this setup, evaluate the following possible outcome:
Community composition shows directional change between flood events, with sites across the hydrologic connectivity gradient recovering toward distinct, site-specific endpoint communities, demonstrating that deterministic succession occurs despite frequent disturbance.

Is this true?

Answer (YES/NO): YES